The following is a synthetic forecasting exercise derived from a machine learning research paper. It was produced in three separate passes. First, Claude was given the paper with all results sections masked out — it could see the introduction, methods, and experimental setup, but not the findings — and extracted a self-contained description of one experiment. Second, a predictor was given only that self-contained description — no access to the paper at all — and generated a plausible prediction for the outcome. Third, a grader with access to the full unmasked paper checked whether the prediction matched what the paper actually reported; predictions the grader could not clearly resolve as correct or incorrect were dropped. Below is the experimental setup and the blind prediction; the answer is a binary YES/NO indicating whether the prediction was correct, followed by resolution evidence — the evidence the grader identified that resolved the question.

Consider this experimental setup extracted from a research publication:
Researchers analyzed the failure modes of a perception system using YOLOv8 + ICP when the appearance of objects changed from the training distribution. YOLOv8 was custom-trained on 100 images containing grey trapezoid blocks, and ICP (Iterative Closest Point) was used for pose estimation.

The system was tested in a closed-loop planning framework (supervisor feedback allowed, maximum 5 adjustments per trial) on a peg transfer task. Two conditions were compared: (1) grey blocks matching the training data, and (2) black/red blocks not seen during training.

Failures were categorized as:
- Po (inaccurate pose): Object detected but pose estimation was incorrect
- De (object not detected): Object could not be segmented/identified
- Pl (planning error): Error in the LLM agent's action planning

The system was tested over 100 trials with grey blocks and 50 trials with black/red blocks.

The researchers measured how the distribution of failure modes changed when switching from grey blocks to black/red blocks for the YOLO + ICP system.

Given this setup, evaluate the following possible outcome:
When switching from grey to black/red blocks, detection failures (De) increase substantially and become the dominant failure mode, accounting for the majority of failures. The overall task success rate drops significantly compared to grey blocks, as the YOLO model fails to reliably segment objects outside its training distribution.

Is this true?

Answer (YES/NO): NO